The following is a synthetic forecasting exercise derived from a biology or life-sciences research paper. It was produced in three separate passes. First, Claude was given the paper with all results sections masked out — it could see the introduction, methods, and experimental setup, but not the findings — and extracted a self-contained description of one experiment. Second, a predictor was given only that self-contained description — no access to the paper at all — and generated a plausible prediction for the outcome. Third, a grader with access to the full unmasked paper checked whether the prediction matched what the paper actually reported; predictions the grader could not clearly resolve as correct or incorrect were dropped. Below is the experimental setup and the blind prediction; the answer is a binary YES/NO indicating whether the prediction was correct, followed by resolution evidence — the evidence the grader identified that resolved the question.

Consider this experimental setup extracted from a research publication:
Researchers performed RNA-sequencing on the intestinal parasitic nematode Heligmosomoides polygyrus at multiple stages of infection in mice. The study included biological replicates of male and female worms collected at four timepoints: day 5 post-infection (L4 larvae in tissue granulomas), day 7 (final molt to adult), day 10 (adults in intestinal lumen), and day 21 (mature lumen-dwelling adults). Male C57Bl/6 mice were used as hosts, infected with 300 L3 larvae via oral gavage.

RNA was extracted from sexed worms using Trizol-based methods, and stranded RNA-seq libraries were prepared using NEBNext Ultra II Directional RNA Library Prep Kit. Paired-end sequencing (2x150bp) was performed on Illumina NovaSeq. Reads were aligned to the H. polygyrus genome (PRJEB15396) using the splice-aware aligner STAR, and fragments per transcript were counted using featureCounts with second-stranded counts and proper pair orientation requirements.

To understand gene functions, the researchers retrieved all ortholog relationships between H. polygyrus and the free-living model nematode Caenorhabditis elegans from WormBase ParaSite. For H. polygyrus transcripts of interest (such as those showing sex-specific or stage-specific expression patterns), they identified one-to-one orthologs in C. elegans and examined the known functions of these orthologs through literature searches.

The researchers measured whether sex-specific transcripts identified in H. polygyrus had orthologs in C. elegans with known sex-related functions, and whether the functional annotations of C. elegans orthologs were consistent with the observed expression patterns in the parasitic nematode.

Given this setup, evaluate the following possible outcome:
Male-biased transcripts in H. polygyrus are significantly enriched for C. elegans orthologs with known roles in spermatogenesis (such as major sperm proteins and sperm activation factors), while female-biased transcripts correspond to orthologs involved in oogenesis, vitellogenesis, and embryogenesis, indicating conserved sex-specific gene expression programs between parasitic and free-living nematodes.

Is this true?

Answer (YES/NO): NO